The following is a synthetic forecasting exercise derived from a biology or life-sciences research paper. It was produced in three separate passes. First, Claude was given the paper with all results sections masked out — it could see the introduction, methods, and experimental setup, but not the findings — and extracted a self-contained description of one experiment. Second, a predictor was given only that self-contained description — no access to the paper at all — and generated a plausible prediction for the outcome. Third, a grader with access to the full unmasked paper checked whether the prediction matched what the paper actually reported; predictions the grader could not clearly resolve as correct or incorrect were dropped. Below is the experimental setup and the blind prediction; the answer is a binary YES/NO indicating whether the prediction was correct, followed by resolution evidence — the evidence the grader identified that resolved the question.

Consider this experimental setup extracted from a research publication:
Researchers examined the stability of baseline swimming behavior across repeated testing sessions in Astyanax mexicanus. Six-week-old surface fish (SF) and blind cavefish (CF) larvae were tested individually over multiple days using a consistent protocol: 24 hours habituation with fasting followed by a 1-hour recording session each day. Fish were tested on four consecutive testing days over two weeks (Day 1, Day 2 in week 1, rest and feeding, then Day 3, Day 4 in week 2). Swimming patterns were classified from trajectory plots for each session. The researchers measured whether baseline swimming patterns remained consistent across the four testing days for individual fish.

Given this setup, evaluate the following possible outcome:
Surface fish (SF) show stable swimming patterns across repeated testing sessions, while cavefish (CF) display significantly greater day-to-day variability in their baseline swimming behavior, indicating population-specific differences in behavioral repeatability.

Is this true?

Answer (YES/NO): NO